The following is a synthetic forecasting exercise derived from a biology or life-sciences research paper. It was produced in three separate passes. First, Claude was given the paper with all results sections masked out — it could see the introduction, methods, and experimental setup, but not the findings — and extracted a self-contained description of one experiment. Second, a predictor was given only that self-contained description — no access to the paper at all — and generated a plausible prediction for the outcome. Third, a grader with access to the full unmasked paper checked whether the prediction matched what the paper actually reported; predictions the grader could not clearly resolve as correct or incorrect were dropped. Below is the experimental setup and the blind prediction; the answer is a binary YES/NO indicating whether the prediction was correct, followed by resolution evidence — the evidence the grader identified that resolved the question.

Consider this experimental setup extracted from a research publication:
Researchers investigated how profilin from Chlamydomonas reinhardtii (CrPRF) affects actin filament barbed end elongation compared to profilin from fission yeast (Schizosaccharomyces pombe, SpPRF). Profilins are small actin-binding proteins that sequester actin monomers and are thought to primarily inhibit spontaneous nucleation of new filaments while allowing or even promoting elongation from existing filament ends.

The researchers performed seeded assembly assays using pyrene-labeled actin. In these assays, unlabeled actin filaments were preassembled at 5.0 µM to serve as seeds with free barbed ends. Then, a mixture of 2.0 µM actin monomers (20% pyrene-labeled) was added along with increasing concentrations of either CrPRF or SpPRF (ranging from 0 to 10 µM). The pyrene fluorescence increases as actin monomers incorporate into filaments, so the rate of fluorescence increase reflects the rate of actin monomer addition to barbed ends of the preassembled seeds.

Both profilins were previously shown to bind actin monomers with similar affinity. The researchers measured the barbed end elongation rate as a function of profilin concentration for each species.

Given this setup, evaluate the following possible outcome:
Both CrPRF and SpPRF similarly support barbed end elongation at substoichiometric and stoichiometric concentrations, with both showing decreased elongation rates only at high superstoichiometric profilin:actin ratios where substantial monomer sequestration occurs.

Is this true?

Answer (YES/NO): NO